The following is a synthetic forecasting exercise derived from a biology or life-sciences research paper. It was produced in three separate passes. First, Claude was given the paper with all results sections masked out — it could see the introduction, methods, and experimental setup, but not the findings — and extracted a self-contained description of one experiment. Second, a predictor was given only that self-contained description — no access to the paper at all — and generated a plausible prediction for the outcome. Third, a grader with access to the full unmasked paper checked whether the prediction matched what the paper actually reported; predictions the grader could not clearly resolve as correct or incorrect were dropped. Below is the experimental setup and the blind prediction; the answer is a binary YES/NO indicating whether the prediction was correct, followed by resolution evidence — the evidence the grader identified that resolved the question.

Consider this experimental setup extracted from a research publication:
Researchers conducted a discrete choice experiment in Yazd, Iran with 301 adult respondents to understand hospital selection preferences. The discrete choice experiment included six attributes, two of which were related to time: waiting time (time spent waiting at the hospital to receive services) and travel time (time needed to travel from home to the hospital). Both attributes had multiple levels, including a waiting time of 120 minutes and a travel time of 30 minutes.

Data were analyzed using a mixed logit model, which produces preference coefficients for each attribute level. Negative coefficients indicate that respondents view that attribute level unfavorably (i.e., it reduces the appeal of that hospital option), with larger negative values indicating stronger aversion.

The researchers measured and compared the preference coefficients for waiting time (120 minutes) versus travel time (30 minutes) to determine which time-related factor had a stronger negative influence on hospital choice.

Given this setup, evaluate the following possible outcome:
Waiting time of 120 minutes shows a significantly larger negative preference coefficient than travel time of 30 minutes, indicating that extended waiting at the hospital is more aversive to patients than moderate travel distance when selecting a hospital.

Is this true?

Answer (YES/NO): YES